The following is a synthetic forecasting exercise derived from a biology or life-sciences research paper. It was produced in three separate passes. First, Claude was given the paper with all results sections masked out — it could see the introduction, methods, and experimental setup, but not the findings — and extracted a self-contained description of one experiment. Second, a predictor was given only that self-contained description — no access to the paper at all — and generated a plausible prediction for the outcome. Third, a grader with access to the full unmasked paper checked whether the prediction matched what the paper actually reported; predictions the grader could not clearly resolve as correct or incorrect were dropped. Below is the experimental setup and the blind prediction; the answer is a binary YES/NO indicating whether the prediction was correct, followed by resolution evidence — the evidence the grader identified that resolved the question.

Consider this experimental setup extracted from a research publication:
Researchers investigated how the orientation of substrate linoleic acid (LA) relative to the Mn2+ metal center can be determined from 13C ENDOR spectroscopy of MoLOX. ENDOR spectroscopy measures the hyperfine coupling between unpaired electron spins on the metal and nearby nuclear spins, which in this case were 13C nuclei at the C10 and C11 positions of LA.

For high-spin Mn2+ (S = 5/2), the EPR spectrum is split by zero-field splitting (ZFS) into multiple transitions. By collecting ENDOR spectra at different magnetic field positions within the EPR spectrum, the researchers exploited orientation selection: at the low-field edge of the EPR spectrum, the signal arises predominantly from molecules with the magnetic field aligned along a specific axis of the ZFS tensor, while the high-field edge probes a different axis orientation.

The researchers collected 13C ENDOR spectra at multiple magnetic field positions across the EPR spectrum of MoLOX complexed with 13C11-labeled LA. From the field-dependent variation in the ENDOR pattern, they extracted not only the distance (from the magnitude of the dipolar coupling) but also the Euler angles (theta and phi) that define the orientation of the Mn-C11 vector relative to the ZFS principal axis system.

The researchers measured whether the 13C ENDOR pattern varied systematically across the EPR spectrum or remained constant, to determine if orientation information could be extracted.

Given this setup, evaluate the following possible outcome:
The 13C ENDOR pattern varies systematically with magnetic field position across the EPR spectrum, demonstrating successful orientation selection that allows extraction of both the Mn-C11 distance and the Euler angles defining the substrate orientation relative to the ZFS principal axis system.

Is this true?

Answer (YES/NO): YES